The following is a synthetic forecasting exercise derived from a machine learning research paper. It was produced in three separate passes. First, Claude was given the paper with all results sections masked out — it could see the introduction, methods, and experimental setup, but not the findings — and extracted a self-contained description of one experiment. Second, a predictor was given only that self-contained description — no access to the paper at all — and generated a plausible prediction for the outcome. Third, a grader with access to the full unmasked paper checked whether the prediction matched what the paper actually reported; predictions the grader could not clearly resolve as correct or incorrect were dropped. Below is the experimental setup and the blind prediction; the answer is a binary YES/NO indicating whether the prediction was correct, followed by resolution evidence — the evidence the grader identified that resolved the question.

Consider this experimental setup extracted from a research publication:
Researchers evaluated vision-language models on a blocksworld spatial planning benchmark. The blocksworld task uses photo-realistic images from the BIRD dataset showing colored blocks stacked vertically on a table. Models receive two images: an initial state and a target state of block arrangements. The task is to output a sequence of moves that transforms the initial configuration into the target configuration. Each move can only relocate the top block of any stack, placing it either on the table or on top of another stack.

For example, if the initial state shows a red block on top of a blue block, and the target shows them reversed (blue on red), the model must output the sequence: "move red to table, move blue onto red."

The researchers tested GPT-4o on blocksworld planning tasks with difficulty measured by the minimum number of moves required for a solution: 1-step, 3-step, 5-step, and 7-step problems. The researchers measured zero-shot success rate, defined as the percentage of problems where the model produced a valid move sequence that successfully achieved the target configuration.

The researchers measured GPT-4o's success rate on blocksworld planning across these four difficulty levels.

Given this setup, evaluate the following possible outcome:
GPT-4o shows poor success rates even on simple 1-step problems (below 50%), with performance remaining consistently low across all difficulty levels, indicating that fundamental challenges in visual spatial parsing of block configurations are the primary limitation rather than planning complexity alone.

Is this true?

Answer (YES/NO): NO